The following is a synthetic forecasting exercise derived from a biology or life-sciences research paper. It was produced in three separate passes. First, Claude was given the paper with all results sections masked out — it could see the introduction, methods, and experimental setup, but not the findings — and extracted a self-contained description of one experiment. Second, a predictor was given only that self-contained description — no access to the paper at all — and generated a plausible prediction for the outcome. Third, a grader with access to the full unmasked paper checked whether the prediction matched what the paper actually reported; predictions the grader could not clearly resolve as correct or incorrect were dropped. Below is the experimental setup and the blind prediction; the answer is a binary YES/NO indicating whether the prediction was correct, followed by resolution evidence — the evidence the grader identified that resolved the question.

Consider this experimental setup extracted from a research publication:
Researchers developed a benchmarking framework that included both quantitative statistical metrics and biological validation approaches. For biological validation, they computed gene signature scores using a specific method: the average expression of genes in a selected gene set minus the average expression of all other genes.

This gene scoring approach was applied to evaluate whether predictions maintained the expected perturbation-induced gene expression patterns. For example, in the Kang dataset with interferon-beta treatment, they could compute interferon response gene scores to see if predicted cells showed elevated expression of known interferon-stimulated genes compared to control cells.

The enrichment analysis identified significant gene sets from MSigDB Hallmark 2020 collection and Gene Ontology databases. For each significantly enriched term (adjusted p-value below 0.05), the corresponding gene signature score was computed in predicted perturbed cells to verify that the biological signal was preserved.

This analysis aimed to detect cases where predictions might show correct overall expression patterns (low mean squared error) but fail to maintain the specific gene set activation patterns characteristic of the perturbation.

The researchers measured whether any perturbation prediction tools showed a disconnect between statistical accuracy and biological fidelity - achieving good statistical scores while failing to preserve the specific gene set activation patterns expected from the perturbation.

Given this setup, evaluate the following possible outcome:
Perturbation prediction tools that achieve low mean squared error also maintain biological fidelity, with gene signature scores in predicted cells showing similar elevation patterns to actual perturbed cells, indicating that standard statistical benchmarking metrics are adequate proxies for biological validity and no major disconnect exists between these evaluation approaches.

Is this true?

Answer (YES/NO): NO